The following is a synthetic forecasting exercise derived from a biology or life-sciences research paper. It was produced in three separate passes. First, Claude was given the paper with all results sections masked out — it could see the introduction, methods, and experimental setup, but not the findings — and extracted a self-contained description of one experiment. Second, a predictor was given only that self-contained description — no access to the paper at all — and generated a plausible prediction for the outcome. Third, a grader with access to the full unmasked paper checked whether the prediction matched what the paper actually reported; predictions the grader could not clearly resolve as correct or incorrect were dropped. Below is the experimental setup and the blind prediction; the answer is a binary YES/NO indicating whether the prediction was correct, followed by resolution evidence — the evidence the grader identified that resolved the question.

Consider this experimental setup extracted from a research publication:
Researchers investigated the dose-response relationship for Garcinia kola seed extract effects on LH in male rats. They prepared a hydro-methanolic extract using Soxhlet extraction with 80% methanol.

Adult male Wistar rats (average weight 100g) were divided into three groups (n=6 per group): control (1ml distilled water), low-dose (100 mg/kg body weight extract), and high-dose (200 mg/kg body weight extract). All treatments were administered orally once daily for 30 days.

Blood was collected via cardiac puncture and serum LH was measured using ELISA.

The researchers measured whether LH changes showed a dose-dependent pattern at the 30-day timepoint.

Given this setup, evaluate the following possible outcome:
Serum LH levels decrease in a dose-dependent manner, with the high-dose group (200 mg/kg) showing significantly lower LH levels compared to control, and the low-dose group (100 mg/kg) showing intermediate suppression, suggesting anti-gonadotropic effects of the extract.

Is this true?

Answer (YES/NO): YES